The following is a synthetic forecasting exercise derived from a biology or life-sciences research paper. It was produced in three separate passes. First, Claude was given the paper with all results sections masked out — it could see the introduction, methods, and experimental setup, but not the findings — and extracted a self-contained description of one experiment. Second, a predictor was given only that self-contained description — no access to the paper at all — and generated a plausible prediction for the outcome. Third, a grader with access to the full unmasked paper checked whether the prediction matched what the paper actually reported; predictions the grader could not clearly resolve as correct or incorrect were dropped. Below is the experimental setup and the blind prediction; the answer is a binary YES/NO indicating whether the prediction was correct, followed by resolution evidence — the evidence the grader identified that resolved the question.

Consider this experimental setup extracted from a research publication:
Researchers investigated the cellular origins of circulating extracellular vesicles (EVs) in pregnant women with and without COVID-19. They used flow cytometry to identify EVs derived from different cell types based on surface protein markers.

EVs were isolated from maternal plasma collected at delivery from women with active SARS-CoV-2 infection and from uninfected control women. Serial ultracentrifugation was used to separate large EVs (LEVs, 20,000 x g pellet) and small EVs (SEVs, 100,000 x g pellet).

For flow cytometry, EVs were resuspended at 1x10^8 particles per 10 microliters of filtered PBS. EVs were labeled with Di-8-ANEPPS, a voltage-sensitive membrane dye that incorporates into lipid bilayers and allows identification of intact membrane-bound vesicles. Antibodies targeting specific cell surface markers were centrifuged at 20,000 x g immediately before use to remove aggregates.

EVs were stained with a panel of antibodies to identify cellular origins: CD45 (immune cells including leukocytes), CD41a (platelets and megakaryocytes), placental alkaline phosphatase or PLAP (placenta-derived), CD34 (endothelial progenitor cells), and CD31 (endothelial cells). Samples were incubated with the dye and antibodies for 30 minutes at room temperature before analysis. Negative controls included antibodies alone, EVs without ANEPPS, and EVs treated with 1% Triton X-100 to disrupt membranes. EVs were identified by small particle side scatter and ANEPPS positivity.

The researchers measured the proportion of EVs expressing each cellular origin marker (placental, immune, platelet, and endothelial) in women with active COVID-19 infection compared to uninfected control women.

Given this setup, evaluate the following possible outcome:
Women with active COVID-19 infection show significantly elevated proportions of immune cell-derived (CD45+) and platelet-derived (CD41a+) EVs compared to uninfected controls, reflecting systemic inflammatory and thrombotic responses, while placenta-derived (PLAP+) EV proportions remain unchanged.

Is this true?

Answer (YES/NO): NO